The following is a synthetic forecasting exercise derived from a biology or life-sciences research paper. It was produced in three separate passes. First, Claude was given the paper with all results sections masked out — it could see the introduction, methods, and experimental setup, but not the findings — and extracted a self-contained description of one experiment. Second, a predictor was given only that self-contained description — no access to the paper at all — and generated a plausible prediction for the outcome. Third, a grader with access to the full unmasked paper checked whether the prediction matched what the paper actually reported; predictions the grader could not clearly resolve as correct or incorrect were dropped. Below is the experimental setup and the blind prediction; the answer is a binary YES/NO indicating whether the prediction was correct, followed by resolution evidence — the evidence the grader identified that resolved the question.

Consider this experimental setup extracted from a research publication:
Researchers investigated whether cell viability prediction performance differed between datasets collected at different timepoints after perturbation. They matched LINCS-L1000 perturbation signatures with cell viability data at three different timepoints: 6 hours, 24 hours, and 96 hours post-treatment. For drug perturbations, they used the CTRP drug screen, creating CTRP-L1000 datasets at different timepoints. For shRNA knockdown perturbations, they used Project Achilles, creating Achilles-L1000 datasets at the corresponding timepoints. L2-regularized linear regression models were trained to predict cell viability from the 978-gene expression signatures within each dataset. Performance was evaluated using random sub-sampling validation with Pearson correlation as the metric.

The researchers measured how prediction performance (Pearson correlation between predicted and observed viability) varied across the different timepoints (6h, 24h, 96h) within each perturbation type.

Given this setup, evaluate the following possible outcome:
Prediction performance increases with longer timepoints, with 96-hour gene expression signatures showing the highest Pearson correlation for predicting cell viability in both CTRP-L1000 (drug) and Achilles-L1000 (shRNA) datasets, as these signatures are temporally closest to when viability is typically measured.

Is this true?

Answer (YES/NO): NO